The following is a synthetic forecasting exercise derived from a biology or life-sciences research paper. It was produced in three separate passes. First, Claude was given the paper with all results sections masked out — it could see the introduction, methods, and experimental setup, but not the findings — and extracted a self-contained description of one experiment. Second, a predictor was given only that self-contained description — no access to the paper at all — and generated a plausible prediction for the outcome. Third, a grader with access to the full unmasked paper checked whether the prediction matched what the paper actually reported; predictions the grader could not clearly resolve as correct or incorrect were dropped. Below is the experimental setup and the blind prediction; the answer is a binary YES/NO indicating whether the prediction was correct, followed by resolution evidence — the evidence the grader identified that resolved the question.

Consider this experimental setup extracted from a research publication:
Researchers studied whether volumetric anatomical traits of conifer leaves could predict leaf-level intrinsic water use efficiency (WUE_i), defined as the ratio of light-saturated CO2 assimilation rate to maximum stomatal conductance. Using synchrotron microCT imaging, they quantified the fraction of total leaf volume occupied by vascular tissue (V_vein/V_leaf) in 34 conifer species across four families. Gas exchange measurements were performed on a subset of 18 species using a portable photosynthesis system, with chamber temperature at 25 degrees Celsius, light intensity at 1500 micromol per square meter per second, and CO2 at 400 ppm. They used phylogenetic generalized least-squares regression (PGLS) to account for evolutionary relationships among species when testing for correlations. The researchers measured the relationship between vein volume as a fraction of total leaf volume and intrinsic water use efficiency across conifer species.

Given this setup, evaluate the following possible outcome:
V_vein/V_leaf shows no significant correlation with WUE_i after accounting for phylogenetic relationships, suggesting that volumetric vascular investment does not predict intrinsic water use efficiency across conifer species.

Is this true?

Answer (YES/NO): NO